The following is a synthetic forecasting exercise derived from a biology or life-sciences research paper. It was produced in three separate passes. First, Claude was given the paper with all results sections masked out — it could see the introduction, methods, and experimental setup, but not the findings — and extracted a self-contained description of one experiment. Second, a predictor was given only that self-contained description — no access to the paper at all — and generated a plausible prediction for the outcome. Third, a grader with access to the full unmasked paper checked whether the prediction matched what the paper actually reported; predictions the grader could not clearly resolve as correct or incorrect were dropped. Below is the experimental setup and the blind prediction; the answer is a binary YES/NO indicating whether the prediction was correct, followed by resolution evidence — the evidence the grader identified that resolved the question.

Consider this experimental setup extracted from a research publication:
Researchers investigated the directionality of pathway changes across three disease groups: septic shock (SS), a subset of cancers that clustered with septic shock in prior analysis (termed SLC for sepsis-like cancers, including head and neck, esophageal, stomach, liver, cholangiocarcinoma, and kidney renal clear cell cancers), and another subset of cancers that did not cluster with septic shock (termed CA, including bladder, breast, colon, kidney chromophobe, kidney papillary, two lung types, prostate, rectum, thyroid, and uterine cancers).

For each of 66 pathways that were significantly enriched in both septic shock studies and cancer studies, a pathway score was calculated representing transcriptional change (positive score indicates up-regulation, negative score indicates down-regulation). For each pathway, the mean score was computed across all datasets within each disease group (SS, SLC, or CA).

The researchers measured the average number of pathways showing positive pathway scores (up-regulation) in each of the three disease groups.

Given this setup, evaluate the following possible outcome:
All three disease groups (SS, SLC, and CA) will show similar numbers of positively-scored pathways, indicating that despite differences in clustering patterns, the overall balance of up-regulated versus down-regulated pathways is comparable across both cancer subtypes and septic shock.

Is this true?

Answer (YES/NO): NO